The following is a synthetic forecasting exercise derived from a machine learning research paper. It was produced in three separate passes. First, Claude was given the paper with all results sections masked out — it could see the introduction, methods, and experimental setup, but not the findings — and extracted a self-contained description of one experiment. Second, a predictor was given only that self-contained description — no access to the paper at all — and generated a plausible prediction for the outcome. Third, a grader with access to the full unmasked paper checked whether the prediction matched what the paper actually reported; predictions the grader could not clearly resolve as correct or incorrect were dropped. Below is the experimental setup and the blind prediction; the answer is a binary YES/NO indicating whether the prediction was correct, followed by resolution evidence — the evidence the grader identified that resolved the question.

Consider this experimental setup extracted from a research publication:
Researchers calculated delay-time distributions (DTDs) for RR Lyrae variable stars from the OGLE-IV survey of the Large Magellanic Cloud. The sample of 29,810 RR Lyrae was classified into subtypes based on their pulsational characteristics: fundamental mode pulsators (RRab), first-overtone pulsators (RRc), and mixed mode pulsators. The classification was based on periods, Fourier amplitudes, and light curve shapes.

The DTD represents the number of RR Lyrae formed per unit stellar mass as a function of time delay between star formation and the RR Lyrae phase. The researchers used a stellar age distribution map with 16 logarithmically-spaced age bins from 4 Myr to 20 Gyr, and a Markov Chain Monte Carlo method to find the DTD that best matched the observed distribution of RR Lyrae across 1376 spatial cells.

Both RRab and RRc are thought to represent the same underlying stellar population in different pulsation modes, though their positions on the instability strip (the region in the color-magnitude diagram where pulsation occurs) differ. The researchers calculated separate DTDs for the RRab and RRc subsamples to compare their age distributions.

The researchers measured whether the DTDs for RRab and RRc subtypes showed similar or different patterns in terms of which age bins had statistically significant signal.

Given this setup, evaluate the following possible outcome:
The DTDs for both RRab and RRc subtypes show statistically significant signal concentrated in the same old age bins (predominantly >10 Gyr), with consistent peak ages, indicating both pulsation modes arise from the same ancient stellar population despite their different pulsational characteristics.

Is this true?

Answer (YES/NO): NO